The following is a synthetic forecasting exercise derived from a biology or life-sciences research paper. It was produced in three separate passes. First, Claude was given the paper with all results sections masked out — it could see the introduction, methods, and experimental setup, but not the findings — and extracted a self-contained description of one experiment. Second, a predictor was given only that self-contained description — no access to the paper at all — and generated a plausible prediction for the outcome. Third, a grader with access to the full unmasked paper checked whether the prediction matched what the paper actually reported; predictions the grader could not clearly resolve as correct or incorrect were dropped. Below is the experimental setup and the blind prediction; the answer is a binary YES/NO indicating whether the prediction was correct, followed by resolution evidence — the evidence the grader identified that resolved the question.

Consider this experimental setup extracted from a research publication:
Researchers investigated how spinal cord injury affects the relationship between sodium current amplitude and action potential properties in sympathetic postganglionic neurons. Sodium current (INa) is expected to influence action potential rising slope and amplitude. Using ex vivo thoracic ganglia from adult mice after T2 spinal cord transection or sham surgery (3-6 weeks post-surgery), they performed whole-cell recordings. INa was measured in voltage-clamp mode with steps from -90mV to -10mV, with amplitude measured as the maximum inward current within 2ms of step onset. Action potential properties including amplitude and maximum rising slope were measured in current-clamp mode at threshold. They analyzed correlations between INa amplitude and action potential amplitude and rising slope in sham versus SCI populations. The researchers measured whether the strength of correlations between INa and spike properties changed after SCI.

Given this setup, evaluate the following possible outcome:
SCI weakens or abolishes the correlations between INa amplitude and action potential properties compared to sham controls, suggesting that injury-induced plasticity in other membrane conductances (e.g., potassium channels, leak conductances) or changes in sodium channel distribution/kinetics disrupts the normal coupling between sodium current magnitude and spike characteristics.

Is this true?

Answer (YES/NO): YES